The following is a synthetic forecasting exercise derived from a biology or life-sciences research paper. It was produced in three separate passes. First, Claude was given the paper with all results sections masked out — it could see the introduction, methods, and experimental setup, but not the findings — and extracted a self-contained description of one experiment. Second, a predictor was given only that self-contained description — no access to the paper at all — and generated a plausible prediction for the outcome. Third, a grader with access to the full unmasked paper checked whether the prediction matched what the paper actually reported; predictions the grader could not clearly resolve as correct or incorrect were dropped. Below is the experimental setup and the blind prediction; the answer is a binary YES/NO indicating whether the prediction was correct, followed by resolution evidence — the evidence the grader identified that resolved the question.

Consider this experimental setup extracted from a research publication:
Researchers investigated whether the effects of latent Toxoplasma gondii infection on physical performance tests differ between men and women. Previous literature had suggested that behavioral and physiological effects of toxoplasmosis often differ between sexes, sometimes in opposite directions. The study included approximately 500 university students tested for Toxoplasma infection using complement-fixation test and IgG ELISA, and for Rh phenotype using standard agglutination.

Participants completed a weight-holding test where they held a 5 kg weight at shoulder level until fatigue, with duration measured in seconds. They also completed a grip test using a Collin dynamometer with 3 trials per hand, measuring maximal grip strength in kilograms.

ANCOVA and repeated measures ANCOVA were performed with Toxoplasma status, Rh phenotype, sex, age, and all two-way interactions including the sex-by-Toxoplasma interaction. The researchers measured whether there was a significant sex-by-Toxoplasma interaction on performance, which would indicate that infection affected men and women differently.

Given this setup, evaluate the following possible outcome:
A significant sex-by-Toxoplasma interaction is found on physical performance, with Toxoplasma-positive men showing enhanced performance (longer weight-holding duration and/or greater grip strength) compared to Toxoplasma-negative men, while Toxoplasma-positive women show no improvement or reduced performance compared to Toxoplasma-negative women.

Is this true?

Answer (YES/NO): NO